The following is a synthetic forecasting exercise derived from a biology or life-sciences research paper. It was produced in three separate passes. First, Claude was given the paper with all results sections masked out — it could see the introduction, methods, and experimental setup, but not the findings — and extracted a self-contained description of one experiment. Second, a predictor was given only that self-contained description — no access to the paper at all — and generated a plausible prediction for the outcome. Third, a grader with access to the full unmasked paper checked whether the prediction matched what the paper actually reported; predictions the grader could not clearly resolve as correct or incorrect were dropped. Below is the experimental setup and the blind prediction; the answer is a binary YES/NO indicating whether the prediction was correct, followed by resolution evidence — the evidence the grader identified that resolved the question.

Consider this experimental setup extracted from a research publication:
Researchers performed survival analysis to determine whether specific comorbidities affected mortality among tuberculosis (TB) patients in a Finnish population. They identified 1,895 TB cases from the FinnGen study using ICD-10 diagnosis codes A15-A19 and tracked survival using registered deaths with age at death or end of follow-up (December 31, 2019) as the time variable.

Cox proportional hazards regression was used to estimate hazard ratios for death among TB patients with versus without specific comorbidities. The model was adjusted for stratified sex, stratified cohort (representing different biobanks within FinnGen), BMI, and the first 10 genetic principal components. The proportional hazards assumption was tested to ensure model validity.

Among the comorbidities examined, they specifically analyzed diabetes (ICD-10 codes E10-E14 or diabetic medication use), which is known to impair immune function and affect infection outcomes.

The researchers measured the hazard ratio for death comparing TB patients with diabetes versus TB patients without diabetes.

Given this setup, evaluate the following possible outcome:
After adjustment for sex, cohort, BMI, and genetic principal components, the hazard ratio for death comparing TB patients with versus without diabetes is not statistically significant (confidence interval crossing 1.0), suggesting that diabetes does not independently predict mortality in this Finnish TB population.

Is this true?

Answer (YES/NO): YES